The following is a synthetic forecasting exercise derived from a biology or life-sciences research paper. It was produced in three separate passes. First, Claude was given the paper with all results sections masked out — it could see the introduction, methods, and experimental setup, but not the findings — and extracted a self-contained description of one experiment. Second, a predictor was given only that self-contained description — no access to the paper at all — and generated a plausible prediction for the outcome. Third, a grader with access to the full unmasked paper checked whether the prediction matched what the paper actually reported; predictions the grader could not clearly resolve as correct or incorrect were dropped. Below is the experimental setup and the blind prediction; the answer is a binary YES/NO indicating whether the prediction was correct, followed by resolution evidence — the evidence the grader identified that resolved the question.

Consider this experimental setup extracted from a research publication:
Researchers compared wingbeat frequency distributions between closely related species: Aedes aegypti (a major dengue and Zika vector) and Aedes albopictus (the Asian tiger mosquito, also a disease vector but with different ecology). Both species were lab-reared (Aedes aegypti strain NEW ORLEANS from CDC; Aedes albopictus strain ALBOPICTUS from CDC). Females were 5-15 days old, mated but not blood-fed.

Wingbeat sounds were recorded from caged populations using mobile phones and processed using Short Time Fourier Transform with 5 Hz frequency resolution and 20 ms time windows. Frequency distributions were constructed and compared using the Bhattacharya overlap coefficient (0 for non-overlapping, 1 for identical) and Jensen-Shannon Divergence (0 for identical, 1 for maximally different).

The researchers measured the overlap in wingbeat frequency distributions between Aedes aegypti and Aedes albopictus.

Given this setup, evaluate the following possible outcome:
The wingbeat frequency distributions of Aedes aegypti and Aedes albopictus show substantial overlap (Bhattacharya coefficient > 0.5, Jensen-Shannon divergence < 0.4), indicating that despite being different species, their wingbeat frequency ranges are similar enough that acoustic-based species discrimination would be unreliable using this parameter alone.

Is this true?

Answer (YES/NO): NO